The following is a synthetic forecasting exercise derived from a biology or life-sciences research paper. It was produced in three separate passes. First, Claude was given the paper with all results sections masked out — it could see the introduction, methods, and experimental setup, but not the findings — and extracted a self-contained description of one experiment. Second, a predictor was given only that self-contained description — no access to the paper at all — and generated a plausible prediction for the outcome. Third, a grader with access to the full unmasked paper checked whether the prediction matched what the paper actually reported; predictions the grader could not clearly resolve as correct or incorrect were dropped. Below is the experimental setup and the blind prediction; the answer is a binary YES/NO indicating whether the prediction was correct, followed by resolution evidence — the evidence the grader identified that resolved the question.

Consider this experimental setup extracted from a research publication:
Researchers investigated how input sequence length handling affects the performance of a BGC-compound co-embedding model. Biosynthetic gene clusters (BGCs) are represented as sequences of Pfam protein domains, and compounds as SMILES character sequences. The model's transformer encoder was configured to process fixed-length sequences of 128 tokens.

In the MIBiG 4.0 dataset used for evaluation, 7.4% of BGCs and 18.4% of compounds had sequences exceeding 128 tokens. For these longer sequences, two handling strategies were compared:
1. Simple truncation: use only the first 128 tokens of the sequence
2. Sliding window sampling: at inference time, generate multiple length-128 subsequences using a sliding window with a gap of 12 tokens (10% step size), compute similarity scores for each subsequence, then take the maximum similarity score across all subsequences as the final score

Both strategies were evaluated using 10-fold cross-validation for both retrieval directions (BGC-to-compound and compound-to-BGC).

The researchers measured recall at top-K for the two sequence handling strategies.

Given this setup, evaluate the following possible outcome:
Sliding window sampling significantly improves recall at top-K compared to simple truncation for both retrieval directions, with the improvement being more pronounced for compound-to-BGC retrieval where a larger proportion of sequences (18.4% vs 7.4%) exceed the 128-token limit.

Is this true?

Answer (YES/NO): NO